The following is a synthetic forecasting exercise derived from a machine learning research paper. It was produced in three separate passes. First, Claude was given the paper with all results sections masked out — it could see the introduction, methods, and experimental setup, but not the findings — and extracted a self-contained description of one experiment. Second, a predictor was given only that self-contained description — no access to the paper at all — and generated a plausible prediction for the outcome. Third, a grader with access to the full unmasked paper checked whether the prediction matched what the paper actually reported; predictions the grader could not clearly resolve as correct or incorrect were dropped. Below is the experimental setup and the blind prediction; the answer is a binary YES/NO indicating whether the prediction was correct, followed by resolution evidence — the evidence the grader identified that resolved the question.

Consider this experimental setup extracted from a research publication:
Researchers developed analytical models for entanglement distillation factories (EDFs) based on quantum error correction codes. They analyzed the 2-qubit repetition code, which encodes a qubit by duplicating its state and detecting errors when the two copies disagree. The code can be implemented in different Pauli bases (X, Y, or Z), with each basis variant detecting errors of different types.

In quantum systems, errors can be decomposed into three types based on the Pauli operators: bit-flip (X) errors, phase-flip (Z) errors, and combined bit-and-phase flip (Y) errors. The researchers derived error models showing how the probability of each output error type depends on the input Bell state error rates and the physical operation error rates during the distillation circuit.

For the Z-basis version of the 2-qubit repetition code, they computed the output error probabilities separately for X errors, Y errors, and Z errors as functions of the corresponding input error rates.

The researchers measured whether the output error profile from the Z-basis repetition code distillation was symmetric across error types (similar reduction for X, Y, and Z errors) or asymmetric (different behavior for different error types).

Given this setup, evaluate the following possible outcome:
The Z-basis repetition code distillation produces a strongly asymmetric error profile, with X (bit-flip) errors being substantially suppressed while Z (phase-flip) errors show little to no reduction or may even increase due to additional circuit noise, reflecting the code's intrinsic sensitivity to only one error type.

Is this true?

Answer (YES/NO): YES